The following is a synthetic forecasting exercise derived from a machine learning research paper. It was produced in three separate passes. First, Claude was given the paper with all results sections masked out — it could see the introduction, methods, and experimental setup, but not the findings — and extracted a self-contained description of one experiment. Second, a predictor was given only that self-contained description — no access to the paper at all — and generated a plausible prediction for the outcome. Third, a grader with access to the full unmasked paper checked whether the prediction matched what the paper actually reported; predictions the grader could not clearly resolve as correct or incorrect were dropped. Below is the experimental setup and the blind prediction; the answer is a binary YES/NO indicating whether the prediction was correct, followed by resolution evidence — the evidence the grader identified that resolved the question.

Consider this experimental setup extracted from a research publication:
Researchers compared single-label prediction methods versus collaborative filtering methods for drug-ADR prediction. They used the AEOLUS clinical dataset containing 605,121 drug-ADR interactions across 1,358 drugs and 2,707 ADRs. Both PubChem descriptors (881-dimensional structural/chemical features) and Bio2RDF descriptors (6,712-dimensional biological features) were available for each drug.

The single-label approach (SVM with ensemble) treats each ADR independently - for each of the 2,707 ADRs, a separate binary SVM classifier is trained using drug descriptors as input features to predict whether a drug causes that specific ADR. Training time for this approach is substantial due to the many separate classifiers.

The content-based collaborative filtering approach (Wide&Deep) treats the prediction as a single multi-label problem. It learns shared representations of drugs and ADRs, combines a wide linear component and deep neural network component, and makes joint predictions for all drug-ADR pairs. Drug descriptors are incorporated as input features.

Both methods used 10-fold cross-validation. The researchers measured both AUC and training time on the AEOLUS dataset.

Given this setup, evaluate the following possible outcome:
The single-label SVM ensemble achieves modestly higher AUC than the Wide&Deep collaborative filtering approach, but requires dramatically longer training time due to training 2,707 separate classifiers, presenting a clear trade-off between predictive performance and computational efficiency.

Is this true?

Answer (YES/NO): NO